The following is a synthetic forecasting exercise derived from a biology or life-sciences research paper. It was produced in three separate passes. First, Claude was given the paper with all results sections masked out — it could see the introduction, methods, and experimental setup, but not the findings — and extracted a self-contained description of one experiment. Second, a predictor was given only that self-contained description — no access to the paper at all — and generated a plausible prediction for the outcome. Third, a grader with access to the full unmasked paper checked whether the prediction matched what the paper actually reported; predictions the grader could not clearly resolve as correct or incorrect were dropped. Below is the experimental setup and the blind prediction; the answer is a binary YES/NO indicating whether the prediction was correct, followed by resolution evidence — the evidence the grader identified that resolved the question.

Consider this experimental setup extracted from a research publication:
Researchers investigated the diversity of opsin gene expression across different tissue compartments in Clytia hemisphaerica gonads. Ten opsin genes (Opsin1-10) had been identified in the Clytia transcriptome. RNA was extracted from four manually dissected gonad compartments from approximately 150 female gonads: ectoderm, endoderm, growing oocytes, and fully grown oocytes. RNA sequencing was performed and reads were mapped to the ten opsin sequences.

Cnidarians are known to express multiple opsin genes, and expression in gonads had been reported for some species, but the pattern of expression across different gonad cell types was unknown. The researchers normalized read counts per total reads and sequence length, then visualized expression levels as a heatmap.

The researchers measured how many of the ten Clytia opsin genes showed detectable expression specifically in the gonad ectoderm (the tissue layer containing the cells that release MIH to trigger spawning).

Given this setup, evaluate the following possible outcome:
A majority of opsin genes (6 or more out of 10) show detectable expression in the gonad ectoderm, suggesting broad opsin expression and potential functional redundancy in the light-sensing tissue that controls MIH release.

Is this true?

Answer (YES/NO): NO